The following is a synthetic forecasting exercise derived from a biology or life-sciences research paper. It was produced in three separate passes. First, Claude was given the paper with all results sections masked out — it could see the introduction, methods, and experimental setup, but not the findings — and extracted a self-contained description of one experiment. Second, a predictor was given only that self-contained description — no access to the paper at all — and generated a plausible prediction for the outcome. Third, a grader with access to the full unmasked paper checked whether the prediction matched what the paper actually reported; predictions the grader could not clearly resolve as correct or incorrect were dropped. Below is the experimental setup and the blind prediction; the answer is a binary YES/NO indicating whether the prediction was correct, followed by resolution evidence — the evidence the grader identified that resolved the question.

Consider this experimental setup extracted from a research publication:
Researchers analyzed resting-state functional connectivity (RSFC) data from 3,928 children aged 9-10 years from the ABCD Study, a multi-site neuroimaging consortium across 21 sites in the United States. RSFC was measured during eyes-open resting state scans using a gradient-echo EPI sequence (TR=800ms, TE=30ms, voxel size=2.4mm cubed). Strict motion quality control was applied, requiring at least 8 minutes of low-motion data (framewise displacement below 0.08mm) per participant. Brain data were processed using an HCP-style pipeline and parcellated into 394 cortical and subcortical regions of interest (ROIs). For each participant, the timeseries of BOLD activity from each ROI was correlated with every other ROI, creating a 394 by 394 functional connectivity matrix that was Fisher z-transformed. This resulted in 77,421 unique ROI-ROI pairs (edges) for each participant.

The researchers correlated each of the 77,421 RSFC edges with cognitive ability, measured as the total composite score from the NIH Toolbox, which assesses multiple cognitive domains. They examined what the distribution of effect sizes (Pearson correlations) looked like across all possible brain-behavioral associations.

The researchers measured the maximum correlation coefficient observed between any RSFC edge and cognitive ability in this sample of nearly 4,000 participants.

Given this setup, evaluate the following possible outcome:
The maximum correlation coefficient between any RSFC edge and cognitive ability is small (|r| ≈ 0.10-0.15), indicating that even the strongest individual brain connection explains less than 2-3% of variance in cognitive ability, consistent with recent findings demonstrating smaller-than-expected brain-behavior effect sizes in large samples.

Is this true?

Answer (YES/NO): NO